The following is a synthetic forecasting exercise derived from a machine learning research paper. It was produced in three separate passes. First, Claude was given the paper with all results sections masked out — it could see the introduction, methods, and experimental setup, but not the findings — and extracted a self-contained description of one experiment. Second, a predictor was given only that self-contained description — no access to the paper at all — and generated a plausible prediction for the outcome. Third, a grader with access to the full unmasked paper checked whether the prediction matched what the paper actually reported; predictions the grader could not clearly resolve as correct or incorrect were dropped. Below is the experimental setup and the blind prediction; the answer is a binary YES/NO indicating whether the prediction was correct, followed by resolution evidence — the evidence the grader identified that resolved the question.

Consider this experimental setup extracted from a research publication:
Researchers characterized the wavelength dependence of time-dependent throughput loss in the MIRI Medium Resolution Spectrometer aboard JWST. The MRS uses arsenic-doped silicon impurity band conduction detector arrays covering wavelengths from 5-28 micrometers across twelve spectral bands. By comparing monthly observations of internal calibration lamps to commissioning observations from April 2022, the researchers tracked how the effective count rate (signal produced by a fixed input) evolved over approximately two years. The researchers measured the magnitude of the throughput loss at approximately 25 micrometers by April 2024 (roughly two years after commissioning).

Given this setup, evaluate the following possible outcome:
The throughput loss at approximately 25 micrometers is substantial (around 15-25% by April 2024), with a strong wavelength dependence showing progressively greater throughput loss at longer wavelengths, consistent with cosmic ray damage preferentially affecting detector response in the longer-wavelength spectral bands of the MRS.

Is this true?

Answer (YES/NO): NO